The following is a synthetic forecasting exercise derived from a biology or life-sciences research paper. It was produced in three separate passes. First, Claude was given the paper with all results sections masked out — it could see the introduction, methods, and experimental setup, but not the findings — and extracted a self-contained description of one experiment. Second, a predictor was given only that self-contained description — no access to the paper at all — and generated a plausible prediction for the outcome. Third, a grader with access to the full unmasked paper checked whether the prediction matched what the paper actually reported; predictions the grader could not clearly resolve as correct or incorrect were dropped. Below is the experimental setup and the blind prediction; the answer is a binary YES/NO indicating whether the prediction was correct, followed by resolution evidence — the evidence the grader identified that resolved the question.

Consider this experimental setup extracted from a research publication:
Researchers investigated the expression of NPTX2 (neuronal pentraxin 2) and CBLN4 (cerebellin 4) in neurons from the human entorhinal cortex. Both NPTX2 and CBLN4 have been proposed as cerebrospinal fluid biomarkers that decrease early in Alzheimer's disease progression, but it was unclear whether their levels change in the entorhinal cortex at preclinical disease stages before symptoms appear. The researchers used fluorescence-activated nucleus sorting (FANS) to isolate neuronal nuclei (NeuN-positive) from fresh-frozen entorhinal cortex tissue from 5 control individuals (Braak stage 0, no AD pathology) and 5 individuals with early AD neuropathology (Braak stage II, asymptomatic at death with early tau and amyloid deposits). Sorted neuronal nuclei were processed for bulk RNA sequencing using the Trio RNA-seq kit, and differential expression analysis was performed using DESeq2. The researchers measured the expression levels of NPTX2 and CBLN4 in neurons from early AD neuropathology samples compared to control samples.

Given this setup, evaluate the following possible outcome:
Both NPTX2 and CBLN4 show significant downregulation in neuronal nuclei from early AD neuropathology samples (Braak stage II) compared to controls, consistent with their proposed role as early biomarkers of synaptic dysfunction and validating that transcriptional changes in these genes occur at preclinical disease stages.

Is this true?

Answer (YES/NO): YES